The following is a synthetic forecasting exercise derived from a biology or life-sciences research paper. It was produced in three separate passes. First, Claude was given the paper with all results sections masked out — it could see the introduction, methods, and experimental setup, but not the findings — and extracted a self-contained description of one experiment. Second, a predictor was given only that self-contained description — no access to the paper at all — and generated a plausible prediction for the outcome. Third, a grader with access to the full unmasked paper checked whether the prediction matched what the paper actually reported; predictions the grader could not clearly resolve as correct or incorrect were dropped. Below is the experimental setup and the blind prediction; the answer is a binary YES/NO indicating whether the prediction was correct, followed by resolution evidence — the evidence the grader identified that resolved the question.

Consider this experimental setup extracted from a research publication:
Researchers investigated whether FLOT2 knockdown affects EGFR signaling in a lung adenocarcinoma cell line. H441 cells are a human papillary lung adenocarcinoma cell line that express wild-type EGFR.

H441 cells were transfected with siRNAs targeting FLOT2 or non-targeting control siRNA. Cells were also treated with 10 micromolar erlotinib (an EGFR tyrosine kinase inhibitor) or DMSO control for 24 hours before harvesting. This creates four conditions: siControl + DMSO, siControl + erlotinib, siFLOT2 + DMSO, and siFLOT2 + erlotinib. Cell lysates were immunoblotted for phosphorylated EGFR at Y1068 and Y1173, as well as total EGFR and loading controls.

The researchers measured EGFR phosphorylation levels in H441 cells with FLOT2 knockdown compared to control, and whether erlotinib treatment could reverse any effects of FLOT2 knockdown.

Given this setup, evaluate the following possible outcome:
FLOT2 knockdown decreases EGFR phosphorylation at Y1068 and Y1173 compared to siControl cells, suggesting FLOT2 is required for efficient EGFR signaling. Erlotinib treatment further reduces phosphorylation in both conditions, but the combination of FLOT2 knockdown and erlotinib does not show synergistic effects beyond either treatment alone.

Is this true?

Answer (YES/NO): NO